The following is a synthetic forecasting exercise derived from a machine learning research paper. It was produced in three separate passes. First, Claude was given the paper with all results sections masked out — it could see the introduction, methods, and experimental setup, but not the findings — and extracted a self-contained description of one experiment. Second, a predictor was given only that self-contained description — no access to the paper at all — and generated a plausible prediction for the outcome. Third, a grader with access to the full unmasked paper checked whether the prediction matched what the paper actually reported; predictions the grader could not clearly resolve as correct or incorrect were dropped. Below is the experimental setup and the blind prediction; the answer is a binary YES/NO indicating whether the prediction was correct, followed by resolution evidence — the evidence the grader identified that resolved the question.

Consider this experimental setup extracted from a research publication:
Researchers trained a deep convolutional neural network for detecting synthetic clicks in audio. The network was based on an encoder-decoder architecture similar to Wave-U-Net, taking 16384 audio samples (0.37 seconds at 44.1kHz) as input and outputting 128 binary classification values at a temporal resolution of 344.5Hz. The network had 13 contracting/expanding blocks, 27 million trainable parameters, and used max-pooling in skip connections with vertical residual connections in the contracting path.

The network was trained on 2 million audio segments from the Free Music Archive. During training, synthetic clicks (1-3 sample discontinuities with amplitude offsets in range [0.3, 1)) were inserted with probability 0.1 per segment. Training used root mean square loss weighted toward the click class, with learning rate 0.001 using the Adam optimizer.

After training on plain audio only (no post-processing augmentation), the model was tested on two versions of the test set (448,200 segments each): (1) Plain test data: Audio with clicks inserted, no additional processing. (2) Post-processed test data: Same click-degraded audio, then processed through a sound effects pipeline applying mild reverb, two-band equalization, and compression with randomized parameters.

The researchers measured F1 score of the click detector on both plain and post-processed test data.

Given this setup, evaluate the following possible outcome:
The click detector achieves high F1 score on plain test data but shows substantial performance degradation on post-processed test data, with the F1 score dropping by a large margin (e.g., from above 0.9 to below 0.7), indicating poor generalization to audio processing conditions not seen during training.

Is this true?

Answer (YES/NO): NO